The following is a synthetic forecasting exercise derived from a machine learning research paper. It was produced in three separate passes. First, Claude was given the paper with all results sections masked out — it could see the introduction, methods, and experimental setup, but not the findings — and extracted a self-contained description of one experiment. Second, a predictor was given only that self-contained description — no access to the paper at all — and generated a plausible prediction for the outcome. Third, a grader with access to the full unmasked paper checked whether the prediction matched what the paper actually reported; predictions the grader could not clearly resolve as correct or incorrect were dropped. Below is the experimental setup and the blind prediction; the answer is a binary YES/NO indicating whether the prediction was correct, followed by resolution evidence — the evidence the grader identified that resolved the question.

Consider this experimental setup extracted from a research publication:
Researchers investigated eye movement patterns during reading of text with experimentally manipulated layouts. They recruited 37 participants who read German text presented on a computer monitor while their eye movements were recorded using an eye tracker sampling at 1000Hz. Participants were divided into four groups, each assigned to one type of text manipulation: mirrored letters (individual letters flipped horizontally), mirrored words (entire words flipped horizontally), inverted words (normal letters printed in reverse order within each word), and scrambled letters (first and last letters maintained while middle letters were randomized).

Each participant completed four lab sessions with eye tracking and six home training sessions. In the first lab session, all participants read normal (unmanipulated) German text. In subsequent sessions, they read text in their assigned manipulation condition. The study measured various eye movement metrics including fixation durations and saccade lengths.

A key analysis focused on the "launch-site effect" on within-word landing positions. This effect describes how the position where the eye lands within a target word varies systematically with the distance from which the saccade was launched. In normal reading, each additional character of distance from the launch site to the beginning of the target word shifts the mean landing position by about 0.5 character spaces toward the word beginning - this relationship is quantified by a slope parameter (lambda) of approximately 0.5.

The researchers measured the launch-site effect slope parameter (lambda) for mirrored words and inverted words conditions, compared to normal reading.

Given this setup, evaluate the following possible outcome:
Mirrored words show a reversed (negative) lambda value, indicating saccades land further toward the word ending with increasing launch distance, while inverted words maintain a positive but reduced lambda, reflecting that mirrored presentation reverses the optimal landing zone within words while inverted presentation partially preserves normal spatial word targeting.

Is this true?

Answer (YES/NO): NO